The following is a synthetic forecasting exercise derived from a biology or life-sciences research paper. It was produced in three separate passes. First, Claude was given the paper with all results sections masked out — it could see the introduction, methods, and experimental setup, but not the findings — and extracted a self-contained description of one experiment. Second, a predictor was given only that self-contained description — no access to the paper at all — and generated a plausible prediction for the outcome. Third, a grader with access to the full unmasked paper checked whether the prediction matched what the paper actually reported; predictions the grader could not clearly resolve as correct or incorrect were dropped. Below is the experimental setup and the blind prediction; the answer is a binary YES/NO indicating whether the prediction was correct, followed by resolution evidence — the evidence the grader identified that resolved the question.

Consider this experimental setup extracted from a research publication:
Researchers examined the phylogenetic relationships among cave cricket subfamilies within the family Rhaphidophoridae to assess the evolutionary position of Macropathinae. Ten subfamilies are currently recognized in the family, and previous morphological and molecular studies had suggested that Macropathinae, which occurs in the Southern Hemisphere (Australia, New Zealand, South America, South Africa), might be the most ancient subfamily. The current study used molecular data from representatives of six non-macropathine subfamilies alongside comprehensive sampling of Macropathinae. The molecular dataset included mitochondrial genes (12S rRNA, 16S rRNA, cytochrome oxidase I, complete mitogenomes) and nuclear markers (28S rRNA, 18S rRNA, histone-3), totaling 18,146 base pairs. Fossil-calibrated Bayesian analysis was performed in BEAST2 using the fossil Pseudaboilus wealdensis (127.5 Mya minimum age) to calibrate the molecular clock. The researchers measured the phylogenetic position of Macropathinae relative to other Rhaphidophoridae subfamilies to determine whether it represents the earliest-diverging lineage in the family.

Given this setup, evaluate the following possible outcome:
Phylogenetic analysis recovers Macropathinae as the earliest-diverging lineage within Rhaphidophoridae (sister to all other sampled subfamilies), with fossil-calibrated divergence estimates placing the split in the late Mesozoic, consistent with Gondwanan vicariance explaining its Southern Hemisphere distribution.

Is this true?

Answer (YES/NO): NO